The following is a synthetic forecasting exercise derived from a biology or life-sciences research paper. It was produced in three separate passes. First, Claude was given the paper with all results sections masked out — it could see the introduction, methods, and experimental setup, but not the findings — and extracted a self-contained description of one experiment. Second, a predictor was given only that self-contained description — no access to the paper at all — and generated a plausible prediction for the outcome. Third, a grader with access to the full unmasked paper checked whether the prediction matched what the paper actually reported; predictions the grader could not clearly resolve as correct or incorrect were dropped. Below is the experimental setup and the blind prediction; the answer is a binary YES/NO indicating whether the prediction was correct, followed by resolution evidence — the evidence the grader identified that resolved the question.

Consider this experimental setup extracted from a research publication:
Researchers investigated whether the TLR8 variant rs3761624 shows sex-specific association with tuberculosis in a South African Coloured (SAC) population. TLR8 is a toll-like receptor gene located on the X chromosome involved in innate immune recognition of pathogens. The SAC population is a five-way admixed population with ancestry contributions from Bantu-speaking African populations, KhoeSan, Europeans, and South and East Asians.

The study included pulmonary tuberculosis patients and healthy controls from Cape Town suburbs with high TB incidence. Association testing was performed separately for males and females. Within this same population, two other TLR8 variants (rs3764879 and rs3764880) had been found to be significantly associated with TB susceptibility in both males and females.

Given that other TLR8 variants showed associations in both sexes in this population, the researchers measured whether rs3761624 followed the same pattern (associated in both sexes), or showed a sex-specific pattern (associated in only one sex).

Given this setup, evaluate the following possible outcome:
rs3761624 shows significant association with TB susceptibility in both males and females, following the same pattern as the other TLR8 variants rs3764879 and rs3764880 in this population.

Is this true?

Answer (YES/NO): NO